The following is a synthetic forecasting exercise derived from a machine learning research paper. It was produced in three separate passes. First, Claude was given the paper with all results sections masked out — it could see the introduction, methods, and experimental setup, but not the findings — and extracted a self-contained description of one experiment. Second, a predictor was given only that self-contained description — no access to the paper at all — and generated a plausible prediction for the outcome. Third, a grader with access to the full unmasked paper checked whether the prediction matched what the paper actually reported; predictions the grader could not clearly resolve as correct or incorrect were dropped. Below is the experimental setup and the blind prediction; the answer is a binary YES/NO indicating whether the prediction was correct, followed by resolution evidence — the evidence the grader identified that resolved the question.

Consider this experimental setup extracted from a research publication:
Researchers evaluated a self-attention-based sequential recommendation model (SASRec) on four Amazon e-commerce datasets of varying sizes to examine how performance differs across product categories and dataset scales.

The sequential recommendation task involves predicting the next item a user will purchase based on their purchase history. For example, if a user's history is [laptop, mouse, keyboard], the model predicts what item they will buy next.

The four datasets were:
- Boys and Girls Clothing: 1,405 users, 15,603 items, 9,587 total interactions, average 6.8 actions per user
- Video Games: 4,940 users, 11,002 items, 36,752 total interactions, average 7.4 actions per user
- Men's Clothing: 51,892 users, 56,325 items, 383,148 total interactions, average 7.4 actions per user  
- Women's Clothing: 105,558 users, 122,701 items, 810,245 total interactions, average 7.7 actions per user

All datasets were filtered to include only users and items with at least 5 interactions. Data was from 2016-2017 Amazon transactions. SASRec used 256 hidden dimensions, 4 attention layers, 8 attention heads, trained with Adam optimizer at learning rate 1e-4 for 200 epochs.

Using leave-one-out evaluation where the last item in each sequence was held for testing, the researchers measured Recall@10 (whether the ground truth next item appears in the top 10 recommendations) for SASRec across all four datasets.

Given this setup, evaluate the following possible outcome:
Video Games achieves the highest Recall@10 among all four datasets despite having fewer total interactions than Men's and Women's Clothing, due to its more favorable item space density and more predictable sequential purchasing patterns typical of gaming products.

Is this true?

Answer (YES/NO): NO